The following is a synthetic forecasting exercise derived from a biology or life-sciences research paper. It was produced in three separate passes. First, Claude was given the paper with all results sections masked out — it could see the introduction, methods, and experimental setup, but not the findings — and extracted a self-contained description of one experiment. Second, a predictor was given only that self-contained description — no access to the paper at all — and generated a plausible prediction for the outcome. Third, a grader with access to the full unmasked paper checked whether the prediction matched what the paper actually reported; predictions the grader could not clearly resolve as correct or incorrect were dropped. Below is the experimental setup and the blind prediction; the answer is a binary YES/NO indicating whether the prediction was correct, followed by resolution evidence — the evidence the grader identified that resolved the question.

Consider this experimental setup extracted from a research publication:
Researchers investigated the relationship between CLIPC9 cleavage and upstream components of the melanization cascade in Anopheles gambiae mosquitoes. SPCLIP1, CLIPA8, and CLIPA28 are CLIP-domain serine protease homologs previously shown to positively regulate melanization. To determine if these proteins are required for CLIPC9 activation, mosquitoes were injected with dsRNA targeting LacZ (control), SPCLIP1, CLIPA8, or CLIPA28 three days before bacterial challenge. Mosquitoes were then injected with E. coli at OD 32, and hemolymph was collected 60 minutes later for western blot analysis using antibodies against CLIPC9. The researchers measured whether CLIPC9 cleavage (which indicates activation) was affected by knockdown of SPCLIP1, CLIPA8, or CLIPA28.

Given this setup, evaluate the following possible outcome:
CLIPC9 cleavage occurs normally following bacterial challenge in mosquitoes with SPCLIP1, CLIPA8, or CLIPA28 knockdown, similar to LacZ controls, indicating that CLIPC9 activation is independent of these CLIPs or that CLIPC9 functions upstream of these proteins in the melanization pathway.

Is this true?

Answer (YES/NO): NO